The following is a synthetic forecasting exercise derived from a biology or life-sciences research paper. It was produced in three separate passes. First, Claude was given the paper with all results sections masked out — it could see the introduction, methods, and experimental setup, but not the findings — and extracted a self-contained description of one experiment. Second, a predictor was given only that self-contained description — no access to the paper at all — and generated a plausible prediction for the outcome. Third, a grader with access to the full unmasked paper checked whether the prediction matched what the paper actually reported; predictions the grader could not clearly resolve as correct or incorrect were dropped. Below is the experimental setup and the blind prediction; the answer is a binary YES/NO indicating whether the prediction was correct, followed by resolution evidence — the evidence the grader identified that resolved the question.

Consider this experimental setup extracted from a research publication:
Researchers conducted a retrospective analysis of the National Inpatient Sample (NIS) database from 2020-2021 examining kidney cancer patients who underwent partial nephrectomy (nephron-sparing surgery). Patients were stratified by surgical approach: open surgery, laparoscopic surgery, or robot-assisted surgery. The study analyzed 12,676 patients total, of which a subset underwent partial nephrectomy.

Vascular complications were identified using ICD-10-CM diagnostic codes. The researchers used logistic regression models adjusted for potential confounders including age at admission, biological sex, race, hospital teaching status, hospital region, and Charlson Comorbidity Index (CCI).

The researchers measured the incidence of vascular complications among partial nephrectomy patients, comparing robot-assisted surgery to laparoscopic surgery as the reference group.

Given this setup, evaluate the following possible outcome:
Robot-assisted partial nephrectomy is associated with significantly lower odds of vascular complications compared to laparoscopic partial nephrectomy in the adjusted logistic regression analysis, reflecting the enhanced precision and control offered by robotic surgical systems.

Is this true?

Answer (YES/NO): NO